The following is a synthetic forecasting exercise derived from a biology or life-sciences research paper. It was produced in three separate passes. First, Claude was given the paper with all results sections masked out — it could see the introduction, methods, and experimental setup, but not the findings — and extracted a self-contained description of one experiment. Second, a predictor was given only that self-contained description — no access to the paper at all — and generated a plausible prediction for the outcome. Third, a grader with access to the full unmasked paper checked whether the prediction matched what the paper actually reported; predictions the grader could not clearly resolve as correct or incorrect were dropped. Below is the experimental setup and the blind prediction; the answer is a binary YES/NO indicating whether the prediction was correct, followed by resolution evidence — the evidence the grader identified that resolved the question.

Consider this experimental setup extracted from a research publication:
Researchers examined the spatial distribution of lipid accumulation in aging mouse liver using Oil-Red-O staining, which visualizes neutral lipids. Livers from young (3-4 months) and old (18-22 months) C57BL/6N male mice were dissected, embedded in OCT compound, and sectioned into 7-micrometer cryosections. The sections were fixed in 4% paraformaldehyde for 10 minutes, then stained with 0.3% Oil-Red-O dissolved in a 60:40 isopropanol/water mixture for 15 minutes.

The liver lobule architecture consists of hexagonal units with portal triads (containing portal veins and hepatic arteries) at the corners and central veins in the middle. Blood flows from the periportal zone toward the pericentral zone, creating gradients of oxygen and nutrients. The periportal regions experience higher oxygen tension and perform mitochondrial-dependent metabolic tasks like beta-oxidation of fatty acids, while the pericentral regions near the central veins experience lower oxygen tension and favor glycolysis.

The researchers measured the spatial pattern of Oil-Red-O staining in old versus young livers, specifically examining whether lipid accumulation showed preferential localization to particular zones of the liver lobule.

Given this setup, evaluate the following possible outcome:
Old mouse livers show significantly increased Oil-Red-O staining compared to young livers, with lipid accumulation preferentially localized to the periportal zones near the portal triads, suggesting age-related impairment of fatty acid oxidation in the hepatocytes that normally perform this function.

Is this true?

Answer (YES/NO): NO